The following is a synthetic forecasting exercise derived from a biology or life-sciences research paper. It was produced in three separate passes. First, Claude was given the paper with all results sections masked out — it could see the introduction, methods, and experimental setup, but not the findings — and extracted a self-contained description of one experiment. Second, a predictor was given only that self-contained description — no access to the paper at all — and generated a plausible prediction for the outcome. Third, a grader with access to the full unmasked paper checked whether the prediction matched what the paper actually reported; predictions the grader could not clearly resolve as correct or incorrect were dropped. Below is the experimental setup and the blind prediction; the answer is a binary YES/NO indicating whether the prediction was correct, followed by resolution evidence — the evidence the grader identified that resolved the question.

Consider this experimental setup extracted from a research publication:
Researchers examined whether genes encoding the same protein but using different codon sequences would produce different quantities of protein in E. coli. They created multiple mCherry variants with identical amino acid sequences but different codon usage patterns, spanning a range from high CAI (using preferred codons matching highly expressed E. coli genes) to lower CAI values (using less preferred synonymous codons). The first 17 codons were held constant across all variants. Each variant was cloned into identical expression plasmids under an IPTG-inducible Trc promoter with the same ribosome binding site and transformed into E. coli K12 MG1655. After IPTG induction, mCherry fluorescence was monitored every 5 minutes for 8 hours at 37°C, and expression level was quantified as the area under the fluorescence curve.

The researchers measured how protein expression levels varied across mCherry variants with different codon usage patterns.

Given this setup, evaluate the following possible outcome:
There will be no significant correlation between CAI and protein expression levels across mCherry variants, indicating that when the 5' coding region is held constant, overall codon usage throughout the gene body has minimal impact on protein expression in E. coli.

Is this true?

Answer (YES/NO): NO